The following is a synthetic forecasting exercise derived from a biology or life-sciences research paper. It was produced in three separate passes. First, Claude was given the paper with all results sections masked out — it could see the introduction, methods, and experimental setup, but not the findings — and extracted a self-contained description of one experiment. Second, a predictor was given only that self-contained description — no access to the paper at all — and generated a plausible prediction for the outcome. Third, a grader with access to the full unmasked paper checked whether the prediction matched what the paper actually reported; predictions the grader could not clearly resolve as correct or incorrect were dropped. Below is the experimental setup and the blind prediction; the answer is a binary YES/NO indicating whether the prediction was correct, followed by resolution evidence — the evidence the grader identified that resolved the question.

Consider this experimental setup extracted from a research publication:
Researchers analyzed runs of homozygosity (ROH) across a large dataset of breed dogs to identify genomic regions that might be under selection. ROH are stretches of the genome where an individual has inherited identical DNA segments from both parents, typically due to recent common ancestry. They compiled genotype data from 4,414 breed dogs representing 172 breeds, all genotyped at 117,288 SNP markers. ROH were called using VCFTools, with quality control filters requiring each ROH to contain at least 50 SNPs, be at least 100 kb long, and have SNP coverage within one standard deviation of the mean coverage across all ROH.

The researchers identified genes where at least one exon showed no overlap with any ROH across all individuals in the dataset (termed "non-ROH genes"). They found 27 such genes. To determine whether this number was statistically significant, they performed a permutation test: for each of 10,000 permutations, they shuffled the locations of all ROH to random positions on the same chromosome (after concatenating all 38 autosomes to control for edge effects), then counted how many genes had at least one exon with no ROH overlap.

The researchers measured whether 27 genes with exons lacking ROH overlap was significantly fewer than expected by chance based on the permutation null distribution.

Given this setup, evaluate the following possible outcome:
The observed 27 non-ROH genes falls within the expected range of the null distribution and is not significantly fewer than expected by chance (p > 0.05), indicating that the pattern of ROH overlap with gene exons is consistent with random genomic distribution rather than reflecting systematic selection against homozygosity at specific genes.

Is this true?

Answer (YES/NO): NO